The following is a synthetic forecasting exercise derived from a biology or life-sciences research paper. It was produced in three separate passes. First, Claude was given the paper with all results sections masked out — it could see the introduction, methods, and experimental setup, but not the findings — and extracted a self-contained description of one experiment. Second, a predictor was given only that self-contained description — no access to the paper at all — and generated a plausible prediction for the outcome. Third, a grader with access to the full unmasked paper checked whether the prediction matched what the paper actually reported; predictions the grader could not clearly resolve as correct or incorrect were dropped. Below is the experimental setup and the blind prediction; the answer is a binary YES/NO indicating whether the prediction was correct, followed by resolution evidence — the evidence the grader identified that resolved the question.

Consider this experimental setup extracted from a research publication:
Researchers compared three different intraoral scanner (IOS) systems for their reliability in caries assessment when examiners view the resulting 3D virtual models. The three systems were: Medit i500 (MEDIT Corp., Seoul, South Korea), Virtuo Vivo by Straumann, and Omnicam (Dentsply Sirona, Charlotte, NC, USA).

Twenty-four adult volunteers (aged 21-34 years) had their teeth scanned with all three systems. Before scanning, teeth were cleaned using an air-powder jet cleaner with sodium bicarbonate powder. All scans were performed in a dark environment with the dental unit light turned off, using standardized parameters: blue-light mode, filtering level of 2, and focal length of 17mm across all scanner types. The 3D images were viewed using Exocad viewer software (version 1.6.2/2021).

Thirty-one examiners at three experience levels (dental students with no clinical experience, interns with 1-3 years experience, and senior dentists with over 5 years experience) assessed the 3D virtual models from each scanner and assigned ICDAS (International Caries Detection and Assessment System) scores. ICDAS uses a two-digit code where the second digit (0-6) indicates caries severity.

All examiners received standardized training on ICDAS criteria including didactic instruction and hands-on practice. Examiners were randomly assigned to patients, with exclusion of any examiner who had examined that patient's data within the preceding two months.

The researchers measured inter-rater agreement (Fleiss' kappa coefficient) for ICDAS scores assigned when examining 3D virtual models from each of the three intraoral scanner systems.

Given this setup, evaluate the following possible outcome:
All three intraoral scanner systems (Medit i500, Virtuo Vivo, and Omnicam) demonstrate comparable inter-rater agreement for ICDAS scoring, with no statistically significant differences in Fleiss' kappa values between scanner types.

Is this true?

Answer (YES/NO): YES